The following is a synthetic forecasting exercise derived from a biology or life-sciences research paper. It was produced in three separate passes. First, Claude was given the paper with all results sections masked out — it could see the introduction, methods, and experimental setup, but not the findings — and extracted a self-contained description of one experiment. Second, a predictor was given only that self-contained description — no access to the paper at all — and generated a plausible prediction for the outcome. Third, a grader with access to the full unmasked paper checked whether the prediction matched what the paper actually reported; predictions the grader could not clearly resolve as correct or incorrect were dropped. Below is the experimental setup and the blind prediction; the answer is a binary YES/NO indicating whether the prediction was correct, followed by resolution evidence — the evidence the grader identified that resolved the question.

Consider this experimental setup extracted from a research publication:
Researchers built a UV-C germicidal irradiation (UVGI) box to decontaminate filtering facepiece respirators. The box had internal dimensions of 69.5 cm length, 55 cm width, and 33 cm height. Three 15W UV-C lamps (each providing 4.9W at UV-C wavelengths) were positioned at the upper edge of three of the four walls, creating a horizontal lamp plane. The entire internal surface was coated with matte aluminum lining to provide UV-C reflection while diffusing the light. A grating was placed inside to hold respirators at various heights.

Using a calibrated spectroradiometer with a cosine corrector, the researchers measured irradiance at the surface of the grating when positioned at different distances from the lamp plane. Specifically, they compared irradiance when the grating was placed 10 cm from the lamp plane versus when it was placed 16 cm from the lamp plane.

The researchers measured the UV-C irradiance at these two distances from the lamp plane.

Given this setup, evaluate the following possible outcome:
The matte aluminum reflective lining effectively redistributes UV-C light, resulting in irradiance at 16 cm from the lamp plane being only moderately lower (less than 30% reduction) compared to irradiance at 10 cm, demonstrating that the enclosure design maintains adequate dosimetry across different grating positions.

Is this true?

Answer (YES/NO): NO